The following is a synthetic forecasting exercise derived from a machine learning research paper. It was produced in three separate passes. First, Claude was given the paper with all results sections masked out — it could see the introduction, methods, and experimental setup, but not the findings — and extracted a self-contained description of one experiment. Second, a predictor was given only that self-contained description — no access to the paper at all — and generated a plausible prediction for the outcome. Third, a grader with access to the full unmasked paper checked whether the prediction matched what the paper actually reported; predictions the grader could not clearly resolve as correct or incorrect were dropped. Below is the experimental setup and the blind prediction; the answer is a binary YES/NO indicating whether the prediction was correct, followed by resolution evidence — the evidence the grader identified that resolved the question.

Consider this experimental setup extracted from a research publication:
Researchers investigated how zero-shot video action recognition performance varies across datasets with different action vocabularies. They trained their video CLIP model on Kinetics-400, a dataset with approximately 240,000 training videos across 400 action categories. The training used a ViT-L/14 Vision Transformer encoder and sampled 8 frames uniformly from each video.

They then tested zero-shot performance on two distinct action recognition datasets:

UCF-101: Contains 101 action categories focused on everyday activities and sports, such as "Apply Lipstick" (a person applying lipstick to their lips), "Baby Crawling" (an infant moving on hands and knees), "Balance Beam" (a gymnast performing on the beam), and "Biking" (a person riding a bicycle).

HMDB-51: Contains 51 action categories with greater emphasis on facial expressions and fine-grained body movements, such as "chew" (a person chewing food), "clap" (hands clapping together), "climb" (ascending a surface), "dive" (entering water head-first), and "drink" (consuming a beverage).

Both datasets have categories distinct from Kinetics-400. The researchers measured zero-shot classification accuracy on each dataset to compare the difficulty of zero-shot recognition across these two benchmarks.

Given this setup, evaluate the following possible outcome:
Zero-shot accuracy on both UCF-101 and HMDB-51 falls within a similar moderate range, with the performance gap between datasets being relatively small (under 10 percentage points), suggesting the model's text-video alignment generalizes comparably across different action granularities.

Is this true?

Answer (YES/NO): NO